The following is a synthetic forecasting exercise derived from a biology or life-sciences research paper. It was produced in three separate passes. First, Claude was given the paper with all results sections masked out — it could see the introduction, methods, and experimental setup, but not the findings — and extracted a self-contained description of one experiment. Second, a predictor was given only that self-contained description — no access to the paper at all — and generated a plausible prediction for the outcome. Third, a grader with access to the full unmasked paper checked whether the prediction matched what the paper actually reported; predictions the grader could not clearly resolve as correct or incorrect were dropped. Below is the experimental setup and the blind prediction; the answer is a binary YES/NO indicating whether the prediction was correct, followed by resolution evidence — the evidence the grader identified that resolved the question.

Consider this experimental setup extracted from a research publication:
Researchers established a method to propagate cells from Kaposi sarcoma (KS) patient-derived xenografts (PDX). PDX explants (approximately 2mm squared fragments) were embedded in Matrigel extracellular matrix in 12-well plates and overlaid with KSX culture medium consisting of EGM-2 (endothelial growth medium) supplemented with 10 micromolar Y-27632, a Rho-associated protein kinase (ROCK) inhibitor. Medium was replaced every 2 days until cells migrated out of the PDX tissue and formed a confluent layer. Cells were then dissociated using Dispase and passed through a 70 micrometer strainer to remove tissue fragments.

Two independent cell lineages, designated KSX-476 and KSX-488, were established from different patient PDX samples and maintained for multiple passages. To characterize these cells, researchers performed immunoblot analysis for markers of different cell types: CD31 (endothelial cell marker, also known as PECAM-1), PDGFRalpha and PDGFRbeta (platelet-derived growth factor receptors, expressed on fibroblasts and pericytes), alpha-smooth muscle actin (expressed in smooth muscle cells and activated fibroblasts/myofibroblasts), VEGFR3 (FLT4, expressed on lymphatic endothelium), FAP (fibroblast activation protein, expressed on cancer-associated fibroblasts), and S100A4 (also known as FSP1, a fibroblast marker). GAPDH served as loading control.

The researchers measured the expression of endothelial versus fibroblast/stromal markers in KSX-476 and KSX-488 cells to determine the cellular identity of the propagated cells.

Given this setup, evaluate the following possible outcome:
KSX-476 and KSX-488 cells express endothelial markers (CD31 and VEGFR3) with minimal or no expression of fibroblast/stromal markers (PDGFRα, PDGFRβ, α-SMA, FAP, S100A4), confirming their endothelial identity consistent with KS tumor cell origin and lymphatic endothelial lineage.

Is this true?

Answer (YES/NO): NO